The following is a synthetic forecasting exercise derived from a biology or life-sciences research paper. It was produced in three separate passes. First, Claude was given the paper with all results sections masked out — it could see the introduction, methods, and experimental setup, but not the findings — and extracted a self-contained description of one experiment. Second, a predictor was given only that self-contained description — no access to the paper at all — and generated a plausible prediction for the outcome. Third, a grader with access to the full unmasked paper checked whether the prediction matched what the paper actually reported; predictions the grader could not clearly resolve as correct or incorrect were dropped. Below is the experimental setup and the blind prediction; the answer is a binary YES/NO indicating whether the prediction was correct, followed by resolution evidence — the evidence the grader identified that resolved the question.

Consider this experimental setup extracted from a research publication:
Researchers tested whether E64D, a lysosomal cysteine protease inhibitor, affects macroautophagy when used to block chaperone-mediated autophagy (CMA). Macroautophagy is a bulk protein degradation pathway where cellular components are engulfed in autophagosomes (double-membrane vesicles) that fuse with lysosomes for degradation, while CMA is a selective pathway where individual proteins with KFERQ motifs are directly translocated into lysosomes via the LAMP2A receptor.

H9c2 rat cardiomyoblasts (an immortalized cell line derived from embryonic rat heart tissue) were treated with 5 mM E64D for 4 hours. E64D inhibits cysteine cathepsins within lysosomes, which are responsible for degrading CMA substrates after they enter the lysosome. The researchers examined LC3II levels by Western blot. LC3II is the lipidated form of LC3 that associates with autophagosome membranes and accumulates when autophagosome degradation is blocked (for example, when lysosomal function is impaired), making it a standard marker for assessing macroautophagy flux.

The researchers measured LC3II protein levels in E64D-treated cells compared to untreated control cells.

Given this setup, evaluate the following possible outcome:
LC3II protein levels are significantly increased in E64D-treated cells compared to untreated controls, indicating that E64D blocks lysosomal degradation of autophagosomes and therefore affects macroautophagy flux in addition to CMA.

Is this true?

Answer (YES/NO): NO